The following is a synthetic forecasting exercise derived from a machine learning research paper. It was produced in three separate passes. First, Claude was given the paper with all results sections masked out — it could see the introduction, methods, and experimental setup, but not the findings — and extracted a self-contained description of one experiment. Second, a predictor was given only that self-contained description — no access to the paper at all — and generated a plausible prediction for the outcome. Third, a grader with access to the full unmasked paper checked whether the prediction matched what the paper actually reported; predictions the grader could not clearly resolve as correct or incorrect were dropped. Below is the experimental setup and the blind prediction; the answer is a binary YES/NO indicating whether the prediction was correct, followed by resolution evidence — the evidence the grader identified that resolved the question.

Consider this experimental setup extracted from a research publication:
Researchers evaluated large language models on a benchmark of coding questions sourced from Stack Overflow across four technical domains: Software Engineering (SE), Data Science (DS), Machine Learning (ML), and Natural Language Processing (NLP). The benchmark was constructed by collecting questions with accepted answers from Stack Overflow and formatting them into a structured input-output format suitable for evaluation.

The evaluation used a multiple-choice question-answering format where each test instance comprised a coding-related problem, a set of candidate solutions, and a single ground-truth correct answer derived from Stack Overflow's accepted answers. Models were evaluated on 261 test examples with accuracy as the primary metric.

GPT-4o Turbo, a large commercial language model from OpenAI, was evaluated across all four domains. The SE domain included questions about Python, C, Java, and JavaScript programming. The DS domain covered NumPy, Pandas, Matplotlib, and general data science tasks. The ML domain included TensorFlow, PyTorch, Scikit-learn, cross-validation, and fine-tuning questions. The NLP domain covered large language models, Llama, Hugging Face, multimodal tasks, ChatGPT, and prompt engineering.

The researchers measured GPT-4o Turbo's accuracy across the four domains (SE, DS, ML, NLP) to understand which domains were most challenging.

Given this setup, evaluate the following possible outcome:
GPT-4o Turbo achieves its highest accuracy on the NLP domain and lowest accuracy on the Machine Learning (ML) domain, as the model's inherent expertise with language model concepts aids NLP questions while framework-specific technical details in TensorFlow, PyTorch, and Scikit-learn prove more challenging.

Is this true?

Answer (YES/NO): NO